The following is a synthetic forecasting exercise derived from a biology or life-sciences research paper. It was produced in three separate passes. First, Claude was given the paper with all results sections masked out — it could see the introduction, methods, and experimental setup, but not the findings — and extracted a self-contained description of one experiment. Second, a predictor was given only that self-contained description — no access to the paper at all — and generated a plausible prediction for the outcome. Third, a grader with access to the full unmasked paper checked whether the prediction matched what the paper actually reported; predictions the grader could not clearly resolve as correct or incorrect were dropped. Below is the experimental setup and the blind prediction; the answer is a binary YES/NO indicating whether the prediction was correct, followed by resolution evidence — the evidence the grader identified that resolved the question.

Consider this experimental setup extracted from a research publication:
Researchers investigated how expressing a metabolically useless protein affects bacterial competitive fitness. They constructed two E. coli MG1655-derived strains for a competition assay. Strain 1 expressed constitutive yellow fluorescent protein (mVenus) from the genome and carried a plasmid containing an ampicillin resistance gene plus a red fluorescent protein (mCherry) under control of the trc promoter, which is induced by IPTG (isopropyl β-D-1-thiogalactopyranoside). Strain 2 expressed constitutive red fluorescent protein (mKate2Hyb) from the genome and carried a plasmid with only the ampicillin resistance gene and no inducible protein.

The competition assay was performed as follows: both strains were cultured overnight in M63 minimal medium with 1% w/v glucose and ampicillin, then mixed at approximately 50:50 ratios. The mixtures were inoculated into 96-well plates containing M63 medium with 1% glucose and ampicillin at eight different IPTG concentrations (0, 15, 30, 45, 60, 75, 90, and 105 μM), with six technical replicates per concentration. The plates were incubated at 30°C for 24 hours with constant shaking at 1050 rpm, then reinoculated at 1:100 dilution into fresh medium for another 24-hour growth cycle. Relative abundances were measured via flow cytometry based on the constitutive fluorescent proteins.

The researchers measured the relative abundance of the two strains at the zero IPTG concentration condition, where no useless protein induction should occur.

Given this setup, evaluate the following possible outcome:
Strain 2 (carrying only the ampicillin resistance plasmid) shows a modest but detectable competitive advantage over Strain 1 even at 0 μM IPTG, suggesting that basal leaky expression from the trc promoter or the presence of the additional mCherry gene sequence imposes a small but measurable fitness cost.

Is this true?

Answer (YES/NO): NO